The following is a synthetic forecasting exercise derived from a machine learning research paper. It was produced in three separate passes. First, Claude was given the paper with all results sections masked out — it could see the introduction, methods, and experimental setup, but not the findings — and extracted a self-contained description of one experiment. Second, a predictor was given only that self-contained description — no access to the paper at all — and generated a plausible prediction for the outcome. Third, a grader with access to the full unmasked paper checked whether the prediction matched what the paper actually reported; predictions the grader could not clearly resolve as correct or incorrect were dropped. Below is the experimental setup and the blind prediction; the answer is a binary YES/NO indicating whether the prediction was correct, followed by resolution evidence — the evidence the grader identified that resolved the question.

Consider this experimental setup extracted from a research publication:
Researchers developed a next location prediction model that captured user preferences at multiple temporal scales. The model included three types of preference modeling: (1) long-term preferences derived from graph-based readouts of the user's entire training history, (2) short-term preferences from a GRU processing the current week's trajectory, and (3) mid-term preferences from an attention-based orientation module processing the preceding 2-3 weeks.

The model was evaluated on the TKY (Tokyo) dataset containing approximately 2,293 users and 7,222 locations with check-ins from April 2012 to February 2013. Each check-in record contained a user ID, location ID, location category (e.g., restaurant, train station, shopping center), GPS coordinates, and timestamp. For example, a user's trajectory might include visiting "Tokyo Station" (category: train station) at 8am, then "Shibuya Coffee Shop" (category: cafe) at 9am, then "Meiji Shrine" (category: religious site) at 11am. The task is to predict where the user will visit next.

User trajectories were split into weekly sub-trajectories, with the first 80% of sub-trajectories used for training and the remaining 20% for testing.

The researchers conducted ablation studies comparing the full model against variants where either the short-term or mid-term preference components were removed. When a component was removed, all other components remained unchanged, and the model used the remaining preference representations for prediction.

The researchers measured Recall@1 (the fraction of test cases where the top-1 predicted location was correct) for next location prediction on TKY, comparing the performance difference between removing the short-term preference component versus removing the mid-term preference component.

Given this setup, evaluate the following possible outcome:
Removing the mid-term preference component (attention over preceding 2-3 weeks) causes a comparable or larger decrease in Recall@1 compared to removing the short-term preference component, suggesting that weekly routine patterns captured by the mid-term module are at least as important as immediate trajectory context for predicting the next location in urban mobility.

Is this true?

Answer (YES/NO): NO